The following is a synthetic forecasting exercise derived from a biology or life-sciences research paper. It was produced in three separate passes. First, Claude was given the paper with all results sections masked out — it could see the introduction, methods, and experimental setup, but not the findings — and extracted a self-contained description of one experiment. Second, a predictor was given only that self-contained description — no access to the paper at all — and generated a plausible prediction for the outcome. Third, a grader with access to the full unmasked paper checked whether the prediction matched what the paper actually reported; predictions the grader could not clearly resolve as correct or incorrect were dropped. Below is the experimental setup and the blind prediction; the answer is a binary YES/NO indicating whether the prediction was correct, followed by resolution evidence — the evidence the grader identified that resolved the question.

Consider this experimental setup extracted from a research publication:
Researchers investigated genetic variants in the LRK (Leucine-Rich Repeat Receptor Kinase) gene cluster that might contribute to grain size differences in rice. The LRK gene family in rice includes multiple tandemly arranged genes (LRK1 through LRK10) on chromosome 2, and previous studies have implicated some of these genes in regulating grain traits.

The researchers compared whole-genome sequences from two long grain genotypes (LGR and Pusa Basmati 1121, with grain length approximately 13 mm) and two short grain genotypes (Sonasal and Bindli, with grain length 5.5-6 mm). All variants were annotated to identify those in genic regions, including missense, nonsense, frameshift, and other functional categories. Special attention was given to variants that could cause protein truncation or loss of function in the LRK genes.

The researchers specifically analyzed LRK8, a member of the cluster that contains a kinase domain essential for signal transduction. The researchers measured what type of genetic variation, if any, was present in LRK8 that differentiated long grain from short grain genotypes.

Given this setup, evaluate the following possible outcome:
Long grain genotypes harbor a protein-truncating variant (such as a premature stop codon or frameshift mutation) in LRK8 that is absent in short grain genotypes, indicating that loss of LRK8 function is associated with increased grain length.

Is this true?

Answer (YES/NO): YES